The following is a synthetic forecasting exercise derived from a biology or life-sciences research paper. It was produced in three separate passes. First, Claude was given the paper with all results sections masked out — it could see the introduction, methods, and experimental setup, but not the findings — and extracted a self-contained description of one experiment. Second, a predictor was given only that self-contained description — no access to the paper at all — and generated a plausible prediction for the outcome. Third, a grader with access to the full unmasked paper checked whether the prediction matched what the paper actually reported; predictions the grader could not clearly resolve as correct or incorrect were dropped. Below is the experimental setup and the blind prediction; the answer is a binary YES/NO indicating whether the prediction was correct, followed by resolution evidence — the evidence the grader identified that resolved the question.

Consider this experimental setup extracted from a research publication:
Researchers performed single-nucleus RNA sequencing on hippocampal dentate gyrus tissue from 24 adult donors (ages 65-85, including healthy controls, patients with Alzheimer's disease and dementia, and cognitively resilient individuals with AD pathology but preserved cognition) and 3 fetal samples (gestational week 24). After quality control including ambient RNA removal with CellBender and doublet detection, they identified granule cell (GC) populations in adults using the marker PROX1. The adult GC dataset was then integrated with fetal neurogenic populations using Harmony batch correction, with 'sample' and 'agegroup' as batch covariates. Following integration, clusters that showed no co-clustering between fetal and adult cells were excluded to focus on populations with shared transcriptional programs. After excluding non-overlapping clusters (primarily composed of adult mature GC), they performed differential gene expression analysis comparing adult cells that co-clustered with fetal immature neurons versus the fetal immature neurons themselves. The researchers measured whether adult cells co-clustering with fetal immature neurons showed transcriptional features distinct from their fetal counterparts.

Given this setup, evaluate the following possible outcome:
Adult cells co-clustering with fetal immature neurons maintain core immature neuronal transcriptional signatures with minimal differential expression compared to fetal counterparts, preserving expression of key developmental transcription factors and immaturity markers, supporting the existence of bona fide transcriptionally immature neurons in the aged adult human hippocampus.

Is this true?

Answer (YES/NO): NO